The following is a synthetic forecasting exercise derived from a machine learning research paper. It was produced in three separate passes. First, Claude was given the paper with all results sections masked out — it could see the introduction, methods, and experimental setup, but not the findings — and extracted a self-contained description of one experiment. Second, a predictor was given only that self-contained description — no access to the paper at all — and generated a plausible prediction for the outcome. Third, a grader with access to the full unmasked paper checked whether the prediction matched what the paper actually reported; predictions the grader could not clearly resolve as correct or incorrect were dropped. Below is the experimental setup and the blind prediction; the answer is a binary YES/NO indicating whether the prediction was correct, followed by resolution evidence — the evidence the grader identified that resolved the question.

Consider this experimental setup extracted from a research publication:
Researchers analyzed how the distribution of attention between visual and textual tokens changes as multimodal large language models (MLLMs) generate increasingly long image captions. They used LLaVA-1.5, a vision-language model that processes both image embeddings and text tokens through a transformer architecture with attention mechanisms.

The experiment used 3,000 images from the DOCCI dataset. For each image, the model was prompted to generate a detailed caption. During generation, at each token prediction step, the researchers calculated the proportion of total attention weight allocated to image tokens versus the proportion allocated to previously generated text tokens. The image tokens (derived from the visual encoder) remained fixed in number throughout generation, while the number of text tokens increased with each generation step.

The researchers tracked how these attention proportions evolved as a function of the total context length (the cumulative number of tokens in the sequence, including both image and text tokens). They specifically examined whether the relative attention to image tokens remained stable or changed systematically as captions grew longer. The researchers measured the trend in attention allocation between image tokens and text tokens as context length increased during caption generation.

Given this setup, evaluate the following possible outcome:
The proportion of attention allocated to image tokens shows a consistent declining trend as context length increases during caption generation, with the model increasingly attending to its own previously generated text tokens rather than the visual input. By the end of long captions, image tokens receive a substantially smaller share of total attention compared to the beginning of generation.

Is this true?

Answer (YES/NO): YES